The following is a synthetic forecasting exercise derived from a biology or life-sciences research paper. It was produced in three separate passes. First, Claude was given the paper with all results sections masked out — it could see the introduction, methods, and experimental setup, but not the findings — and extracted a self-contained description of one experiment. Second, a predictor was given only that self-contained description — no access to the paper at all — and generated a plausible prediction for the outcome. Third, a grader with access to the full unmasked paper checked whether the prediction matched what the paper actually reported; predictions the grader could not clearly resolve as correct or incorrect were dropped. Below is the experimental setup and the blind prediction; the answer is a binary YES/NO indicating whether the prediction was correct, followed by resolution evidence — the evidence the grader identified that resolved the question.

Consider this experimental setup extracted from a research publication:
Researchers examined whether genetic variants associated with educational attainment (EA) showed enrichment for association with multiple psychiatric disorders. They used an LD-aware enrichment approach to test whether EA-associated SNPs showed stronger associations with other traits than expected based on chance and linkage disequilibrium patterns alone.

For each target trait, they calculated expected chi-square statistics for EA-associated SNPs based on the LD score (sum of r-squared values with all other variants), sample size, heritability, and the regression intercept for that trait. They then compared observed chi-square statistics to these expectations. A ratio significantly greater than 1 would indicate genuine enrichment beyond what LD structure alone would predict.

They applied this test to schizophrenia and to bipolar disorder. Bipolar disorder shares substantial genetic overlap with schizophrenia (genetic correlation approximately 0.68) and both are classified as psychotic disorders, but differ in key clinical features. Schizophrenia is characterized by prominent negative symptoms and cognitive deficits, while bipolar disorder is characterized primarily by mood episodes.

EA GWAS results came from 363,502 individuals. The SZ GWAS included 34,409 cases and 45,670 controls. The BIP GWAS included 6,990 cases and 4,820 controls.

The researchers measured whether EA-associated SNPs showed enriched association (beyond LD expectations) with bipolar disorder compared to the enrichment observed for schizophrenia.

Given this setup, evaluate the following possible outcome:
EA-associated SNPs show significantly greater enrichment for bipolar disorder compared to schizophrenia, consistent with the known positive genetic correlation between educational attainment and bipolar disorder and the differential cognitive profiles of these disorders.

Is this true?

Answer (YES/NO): NO